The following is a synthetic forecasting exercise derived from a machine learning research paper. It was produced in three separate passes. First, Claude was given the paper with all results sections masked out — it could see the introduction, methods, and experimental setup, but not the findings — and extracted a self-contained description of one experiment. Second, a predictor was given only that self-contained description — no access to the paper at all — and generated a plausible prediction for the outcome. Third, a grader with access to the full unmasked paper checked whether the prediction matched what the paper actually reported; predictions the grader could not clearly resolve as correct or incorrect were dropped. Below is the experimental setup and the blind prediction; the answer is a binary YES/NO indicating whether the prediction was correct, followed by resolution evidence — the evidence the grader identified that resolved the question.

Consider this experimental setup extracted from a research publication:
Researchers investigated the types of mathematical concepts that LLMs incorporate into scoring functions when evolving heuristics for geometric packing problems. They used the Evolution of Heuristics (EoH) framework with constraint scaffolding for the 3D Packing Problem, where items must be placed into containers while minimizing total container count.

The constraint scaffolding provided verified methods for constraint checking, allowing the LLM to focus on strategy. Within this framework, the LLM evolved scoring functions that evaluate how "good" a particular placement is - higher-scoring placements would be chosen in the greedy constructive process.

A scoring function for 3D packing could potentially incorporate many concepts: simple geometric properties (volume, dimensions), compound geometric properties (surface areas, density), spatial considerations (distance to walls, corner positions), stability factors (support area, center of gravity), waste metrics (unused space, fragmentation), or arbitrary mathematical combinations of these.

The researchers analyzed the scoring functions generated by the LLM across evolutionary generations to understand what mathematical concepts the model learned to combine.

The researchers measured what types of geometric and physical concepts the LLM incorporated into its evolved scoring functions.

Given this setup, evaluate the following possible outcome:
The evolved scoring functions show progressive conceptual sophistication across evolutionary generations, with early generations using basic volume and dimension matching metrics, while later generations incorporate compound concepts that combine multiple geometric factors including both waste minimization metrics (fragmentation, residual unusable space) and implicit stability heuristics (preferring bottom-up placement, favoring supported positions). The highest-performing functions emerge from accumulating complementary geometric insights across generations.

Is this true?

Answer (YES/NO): NO